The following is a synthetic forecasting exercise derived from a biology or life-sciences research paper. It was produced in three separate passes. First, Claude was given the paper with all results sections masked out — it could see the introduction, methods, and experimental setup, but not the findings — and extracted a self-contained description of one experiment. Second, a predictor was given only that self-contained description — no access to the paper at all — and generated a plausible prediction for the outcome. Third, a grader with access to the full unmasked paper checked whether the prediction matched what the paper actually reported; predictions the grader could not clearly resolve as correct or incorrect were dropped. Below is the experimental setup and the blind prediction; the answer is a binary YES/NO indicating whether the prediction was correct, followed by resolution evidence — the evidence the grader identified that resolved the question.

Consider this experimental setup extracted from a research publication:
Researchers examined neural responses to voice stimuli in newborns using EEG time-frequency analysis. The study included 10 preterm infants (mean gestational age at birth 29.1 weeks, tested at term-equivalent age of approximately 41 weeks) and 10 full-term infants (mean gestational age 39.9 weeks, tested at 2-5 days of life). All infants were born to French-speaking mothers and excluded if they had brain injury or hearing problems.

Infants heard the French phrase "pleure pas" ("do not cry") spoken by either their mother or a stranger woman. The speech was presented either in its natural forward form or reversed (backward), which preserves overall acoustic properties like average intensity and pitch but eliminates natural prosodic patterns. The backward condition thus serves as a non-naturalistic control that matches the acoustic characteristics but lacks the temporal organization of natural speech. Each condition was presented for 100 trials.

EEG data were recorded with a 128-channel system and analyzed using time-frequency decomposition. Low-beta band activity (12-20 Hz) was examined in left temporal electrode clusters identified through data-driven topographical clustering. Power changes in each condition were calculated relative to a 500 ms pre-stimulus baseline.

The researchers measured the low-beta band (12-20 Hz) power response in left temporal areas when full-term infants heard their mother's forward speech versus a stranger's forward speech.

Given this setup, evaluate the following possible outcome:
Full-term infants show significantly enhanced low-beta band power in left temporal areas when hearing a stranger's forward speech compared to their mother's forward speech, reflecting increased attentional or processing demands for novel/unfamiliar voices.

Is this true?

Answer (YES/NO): NO